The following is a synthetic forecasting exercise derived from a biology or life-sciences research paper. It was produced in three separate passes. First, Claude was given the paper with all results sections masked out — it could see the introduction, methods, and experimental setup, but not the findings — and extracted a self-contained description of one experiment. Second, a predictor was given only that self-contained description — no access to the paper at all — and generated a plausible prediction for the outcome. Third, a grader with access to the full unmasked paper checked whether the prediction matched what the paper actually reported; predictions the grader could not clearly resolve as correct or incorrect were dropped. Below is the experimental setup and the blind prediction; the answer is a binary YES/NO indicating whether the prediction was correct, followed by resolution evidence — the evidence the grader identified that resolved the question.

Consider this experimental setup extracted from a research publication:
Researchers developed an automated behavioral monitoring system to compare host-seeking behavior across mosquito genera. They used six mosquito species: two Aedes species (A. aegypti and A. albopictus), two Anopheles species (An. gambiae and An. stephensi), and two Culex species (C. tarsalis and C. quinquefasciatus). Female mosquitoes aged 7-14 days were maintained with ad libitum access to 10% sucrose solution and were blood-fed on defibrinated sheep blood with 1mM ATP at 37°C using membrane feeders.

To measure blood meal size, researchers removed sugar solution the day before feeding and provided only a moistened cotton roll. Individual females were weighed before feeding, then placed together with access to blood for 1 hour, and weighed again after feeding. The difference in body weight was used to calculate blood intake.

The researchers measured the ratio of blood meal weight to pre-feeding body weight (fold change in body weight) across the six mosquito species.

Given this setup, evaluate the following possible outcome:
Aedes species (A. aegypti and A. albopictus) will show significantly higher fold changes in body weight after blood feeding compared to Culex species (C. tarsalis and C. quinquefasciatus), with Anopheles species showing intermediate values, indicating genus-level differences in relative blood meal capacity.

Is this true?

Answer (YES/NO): NO